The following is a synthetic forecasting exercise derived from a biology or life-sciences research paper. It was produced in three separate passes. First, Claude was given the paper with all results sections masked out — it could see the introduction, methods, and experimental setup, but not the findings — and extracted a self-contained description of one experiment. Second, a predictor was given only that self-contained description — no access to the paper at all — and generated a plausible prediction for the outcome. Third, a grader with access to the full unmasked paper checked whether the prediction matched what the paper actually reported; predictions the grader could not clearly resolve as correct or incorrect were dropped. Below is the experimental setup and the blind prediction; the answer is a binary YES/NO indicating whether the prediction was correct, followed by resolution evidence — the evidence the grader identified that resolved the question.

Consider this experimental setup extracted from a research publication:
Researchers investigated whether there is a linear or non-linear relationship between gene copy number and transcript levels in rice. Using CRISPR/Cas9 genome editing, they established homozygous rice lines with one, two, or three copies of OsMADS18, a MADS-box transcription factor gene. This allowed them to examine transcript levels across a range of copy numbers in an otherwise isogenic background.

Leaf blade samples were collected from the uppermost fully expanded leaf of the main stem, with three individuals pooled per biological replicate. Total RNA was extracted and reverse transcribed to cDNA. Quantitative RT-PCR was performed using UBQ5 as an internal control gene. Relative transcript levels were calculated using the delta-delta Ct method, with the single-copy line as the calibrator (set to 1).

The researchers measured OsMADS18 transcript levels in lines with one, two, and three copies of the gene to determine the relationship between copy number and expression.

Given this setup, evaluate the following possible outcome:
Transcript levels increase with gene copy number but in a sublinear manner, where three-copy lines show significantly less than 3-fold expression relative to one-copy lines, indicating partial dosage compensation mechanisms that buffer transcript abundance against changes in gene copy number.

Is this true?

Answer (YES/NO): NO